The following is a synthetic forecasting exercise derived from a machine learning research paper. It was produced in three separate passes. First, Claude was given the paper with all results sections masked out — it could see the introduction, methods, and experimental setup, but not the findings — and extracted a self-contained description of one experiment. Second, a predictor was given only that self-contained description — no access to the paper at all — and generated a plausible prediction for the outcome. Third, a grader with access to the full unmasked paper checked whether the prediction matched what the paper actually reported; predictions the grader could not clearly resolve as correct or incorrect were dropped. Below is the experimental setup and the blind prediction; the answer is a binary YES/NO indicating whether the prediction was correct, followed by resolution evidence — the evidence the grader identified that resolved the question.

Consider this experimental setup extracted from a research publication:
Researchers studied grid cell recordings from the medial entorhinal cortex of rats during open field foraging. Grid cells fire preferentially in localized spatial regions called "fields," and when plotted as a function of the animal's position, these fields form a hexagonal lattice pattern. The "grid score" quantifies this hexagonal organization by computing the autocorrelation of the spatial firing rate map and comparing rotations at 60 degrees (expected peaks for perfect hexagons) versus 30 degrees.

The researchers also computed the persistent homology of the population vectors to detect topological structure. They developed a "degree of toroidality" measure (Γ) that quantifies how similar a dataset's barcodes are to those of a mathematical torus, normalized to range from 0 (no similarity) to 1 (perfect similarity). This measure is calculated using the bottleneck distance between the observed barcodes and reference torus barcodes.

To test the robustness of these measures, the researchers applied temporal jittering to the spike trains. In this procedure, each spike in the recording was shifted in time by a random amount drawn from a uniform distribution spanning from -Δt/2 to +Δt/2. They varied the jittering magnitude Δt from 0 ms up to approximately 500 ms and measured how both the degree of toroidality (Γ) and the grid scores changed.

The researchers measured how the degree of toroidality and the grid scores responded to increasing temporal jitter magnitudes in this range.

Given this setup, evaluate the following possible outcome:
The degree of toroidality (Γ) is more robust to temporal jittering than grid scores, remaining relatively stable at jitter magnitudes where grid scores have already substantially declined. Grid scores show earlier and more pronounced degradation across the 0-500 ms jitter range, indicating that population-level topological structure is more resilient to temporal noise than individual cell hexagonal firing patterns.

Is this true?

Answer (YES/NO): NO